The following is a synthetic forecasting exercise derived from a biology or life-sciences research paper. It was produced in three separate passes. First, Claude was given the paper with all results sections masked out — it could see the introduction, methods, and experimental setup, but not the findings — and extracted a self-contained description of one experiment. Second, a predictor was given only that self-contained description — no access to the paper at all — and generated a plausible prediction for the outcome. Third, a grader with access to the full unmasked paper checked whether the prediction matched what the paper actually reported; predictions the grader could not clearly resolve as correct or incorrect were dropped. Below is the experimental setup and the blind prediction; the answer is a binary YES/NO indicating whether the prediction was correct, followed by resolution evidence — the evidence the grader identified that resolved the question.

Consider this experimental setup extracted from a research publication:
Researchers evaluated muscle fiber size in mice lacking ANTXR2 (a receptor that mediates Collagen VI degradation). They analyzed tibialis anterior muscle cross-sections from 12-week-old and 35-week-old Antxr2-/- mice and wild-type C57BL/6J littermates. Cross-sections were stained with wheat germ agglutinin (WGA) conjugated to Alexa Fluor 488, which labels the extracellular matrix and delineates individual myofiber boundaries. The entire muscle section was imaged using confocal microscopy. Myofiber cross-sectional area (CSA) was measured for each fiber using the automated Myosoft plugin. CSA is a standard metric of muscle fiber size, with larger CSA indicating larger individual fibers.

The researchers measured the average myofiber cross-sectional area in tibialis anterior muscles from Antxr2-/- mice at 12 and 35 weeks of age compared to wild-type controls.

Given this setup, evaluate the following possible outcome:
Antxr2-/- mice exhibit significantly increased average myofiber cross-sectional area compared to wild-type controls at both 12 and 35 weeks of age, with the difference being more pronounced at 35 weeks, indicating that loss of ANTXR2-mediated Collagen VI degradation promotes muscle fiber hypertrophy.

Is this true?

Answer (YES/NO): NO